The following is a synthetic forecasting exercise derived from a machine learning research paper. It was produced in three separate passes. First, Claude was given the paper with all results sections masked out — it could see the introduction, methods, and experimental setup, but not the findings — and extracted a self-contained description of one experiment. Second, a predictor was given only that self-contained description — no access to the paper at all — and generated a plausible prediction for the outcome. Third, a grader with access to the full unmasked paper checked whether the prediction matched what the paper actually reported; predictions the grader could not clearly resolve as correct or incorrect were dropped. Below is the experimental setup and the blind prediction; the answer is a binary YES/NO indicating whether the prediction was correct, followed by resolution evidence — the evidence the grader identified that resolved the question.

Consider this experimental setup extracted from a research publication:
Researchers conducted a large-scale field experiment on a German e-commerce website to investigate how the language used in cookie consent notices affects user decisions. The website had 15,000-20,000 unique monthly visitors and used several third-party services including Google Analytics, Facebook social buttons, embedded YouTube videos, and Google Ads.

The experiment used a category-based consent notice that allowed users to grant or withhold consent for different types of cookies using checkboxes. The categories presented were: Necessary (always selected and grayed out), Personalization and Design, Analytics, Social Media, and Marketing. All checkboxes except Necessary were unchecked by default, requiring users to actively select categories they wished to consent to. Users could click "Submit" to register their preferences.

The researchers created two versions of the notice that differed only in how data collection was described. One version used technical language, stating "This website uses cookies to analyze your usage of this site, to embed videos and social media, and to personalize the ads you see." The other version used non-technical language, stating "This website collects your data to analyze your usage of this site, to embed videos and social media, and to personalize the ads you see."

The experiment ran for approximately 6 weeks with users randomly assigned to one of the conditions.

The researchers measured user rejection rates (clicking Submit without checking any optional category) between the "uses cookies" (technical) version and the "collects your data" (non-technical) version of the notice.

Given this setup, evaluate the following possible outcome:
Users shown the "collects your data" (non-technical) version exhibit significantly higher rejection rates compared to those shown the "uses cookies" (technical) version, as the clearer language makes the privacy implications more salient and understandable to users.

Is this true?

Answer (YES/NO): NO